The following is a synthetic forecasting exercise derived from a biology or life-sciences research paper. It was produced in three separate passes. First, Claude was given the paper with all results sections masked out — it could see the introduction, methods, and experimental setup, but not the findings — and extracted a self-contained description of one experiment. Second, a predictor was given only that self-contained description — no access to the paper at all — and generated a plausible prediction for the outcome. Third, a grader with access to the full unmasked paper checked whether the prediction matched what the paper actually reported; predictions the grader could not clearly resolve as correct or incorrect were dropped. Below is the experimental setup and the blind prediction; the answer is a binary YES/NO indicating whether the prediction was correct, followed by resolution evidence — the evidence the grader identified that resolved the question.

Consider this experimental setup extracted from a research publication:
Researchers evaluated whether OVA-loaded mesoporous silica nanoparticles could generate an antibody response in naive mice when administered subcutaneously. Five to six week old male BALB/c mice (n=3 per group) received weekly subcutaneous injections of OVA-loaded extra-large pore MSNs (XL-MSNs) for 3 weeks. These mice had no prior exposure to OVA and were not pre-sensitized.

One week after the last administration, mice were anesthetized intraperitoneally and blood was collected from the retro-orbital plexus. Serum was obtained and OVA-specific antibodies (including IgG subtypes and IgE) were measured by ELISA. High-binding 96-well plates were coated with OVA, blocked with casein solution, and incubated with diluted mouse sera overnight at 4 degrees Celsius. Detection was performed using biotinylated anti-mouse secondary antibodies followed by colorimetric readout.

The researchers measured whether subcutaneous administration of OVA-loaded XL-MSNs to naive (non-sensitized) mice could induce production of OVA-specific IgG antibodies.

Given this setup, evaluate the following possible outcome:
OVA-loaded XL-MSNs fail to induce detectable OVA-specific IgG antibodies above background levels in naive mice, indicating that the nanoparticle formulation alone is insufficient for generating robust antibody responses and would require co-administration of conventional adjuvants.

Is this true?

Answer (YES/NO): NO